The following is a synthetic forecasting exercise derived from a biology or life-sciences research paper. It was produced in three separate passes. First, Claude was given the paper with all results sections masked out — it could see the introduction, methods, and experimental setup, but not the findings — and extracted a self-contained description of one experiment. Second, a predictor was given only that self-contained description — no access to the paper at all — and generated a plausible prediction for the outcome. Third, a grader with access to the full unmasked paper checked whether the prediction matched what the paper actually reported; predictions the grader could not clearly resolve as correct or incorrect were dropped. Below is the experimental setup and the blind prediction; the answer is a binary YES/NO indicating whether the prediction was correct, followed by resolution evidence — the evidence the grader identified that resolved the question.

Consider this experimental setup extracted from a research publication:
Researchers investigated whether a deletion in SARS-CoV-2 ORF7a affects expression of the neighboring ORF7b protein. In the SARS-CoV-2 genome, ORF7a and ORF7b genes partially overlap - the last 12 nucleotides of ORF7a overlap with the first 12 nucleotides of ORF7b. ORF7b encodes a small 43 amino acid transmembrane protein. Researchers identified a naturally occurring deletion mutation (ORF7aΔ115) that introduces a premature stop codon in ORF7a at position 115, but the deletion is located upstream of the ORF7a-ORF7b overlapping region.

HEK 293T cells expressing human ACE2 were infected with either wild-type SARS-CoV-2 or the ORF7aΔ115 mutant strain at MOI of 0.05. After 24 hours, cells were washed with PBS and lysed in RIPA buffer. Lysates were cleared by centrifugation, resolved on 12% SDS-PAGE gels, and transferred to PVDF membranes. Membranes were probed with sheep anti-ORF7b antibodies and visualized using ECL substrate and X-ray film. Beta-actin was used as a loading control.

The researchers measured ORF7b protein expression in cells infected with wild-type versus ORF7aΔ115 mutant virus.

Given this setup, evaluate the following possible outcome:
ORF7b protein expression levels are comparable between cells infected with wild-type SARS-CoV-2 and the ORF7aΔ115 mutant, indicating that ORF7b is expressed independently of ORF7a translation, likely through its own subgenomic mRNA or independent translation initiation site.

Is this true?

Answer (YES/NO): YES